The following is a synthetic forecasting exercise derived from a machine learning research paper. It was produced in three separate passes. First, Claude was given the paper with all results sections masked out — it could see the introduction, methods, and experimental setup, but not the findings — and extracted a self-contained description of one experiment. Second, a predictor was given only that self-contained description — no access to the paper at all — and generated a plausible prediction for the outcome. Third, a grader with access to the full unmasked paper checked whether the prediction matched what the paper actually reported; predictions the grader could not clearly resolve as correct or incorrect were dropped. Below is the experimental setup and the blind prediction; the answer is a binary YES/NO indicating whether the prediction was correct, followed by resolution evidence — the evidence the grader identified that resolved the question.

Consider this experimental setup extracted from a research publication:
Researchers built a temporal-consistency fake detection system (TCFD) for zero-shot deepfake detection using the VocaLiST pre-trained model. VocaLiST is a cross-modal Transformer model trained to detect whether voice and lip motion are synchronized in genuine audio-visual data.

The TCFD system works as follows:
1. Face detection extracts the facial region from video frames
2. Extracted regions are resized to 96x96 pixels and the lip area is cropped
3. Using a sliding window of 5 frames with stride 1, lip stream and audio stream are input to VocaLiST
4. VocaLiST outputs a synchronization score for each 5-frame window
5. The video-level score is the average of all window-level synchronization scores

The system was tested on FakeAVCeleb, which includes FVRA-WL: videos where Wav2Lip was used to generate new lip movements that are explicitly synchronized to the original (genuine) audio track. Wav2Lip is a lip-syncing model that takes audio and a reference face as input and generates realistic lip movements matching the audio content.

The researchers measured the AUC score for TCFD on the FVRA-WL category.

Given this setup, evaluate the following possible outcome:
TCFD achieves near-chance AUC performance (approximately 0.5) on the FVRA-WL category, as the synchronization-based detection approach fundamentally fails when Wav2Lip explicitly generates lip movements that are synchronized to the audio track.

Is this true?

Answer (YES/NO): NO